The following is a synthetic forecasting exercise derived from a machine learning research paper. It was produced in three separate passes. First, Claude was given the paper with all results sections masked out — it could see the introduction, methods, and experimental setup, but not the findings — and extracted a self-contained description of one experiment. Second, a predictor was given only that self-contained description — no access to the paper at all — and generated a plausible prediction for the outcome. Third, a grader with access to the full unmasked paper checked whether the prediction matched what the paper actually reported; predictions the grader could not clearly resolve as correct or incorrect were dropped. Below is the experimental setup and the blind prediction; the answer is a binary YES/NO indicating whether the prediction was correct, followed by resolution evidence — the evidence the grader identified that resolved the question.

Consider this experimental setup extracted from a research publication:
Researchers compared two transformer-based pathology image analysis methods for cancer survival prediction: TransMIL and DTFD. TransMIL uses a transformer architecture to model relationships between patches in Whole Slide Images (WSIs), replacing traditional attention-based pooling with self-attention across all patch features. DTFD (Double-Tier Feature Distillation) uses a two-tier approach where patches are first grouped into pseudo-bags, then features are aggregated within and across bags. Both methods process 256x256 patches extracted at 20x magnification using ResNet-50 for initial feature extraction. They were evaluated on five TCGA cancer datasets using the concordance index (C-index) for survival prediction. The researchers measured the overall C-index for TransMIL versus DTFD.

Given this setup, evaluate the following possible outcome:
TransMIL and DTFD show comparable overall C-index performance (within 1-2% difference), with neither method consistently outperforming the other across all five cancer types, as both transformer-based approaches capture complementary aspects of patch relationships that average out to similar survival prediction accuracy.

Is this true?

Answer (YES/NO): NO